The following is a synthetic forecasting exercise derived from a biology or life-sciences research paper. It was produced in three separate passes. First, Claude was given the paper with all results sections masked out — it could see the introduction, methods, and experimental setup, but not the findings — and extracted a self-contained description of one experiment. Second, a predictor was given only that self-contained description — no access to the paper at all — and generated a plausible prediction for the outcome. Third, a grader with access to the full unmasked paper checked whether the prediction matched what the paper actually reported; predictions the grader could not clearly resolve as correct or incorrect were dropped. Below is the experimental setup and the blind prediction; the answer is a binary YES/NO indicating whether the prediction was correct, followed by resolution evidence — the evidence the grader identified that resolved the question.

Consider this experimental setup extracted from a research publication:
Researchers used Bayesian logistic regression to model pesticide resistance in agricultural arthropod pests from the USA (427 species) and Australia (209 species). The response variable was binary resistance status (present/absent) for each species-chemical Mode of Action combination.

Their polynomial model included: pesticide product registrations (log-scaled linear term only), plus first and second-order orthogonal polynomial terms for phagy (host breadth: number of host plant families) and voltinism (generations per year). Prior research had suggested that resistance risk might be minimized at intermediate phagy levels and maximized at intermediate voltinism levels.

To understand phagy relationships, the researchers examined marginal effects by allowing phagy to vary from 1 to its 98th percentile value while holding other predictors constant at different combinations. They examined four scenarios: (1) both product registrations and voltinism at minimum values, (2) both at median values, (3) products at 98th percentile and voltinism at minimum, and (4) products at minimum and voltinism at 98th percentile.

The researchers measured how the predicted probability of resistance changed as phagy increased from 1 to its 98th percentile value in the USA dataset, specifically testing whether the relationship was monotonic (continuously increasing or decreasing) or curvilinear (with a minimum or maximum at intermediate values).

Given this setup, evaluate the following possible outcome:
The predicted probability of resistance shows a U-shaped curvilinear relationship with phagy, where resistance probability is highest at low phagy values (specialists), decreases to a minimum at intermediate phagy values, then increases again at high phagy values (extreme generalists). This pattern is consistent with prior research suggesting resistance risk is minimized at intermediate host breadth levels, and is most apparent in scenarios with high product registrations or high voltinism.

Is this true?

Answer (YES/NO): YES